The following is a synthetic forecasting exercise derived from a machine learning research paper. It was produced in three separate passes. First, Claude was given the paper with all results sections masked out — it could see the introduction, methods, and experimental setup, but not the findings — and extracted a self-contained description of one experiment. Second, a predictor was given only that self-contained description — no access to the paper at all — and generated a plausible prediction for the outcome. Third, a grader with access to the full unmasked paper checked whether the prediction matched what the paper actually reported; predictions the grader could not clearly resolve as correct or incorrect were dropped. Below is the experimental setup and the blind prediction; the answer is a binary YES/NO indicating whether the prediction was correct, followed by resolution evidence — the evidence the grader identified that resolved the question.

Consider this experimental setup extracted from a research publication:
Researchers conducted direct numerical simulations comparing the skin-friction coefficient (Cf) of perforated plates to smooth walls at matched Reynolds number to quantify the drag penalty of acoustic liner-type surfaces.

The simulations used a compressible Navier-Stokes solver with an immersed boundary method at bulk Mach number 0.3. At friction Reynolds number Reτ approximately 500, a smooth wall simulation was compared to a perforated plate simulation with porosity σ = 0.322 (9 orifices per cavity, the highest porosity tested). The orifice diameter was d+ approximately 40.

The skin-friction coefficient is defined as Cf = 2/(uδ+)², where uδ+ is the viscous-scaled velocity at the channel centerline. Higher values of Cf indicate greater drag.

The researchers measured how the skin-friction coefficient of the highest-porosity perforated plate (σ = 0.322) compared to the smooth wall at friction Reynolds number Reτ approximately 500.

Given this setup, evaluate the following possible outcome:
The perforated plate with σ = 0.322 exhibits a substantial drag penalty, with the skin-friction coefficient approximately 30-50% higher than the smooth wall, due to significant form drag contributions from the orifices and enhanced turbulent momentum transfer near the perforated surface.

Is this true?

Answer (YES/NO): NO